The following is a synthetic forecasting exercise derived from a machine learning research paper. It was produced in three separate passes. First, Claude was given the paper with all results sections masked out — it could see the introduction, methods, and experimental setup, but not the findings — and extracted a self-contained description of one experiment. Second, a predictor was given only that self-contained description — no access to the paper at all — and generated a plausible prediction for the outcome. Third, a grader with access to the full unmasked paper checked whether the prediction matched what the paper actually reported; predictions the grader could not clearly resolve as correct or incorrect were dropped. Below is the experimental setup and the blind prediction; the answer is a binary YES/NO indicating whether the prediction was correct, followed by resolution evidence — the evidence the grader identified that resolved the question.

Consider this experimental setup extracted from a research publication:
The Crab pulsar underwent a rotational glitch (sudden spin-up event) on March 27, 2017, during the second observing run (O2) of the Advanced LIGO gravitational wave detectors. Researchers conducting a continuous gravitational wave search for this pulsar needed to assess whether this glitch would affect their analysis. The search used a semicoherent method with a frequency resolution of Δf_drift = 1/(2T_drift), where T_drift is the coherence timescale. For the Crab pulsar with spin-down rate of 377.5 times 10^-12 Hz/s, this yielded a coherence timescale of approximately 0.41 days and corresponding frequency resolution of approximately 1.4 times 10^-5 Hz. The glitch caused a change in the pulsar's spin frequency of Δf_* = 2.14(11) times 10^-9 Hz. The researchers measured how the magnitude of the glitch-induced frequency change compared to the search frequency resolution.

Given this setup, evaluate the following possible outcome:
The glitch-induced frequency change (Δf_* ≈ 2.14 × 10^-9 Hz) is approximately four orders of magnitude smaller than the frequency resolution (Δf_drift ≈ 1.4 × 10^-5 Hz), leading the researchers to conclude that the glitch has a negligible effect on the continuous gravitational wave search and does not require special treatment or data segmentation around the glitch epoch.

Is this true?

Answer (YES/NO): YES